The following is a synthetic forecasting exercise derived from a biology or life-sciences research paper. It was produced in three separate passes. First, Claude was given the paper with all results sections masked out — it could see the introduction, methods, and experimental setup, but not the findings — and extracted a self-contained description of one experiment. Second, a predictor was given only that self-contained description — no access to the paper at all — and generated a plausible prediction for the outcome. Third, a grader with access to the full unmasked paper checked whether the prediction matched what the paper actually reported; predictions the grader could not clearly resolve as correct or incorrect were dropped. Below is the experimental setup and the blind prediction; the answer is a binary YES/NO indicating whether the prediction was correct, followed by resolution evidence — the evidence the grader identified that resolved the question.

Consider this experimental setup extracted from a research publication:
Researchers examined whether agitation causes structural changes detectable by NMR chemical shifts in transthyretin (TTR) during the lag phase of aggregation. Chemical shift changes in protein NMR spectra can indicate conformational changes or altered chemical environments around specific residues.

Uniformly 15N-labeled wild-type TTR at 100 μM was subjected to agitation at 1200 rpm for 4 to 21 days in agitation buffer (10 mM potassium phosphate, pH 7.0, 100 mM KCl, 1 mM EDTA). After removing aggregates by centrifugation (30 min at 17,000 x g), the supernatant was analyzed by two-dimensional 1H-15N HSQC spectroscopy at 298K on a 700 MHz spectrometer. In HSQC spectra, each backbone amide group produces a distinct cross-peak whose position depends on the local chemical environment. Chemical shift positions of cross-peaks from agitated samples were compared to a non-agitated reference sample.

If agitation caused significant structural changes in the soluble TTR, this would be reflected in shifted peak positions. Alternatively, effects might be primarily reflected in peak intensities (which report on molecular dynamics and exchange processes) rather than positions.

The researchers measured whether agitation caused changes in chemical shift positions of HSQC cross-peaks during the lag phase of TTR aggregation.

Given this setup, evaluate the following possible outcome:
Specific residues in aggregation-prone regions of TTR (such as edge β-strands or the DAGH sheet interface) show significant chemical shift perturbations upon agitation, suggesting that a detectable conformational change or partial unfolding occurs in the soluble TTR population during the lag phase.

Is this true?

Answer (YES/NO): NO